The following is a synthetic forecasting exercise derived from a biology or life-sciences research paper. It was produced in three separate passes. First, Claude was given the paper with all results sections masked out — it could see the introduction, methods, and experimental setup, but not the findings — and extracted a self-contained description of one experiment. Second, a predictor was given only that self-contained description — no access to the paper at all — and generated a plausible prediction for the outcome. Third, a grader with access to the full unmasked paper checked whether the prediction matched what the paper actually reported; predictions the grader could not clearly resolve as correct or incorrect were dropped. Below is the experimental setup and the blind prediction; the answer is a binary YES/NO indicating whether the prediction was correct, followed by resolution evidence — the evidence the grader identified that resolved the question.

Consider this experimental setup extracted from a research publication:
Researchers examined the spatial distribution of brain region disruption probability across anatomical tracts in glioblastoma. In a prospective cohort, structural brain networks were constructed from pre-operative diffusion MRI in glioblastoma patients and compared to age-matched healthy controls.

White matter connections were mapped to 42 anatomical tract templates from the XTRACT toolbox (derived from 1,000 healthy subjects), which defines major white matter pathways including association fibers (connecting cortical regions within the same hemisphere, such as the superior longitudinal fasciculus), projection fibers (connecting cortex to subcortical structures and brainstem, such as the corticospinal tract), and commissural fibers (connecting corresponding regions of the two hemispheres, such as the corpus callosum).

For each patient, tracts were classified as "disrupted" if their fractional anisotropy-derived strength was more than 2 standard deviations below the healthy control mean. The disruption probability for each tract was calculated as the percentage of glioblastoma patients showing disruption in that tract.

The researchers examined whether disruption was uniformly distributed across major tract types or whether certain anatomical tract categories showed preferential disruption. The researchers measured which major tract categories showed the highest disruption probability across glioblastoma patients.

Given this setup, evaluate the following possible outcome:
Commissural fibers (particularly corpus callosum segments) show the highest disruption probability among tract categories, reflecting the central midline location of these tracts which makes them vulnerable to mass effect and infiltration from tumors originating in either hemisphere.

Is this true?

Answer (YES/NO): NO